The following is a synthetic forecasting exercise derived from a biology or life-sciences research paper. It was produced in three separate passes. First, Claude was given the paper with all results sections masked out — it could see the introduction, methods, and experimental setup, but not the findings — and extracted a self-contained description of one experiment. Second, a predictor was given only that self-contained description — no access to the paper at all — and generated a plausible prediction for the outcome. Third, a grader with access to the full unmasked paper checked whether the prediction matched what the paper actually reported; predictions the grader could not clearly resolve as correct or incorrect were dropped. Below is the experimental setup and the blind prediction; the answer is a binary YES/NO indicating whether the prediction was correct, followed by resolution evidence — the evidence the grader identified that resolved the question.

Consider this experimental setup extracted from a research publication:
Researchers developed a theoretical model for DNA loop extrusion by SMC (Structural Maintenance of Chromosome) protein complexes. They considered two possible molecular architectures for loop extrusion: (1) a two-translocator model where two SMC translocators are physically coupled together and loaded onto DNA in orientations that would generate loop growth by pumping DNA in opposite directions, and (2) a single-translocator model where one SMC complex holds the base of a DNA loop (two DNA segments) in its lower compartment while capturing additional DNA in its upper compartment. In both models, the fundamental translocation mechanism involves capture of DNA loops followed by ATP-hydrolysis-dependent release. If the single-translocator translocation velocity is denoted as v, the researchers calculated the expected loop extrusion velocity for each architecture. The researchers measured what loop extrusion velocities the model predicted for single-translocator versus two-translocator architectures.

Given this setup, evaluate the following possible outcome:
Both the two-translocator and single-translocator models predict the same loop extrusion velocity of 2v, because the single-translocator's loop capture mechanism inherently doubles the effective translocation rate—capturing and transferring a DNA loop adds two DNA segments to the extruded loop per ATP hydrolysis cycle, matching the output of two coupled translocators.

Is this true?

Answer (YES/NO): NO